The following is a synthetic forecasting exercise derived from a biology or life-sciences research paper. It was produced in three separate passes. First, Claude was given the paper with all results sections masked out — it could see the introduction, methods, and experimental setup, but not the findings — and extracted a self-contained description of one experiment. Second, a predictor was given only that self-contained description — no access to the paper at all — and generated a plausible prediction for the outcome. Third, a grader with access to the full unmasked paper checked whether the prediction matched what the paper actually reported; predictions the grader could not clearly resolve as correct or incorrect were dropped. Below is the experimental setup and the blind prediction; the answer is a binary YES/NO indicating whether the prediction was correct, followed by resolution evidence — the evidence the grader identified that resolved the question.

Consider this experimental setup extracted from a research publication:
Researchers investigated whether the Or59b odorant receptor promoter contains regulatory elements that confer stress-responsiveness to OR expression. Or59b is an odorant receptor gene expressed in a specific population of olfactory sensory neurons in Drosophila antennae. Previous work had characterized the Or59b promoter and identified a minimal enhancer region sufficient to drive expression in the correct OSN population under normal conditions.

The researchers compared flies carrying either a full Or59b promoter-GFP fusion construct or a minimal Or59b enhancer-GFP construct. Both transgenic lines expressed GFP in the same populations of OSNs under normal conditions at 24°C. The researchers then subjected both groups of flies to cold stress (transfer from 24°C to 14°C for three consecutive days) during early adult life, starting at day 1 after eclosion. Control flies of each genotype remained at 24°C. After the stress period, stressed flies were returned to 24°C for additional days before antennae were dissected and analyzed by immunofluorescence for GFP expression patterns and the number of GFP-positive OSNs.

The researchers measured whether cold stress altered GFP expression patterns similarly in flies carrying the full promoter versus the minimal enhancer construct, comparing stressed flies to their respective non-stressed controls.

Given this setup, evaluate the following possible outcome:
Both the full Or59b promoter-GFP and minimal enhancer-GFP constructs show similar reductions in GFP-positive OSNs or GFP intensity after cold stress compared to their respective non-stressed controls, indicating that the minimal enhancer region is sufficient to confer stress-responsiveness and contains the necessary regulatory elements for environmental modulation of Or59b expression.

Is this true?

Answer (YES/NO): NO